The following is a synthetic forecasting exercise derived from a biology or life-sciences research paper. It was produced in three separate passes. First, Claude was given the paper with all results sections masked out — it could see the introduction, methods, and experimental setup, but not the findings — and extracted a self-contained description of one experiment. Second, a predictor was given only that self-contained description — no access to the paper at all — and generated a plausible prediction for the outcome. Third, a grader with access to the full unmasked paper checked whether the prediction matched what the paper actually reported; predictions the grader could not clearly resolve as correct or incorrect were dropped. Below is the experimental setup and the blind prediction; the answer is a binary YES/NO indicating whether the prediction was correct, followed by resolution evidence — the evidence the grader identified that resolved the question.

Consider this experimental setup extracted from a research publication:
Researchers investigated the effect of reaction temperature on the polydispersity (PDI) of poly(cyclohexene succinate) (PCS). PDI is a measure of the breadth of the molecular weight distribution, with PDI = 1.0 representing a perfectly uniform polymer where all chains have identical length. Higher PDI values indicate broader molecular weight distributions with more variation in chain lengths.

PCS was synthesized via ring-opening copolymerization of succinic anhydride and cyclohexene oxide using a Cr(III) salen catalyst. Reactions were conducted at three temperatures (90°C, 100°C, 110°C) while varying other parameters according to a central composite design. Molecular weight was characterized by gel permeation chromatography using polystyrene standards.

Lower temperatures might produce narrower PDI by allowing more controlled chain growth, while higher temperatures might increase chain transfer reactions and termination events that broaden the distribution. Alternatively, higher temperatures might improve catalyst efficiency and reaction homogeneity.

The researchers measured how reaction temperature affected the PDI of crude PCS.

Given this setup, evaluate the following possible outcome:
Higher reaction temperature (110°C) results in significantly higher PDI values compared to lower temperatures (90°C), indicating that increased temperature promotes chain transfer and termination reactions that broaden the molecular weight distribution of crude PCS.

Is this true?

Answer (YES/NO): YES